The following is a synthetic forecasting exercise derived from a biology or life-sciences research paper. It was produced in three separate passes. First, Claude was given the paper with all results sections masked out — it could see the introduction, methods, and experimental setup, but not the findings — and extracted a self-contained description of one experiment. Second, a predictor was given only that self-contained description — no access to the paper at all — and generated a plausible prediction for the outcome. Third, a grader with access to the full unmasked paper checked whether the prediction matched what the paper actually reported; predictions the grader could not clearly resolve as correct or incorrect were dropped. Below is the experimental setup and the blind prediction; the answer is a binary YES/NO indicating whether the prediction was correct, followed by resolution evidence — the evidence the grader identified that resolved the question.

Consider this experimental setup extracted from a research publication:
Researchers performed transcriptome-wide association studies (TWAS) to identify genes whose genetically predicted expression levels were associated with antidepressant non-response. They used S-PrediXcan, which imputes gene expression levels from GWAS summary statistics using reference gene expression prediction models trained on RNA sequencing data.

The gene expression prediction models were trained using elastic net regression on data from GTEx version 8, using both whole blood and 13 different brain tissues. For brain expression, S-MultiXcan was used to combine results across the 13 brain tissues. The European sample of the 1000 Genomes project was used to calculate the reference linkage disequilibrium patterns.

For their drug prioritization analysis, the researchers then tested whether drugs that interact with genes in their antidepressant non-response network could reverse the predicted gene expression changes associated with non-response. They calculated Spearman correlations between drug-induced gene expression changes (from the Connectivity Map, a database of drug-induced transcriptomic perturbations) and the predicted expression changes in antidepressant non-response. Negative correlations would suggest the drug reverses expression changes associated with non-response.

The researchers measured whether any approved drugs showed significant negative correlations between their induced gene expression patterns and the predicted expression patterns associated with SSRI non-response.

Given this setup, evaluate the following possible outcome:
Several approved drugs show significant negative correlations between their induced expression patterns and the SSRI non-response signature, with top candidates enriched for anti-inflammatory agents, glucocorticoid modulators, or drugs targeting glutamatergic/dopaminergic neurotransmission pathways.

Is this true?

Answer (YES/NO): NO